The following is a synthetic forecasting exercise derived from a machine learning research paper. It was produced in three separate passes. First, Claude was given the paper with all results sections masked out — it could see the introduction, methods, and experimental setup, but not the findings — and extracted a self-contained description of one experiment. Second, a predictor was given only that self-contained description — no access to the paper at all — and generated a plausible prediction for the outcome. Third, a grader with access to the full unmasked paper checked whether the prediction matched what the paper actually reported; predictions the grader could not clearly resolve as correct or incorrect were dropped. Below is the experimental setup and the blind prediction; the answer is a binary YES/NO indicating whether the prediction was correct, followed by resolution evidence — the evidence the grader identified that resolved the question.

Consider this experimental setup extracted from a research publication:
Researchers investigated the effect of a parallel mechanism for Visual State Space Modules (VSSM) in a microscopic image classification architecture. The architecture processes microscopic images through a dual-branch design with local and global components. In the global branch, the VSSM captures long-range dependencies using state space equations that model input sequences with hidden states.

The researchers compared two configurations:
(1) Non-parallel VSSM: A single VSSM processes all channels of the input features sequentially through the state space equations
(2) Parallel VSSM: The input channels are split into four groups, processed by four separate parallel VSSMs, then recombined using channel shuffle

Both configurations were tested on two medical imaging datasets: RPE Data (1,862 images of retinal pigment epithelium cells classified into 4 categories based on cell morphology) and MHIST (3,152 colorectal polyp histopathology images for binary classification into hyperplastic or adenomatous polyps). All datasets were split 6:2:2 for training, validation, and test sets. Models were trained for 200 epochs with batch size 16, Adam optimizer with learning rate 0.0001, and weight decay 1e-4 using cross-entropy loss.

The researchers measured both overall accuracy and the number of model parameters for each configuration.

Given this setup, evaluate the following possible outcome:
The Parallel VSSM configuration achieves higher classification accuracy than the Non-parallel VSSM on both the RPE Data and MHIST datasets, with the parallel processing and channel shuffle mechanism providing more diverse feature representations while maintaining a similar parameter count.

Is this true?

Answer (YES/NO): NO